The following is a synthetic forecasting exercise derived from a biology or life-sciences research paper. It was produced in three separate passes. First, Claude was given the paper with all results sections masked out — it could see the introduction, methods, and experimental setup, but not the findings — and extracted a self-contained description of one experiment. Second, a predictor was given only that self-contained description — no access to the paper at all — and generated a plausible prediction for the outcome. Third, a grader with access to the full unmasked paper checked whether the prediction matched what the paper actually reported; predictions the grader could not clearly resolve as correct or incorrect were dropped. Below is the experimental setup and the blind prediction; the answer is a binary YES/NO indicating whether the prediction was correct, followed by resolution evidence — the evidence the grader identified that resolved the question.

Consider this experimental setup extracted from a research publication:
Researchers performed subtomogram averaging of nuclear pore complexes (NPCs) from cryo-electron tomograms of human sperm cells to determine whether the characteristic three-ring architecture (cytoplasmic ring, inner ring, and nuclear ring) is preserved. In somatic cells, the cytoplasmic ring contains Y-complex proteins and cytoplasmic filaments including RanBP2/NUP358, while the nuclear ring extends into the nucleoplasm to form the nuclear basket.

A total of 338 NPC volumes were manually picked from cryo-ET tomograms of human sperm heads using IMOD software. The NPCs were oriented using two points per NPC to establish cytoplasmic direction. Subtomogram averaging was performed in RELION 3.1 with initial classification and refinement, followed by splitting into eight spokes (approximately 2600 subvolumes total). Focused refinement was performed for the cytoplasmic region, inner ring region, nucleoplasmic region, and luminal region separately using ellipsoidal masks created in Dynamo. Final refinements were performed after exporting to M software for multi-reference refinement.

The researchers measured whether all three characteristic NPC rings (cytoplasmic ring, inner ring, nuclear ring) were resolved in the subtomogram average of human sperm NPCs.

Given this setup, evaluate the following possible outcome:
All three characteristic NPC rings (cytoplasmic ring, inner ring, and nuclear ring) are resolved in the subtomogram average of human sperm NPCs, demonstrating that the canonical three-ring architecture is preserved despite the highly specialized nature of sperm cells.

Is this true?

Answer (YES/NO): NO